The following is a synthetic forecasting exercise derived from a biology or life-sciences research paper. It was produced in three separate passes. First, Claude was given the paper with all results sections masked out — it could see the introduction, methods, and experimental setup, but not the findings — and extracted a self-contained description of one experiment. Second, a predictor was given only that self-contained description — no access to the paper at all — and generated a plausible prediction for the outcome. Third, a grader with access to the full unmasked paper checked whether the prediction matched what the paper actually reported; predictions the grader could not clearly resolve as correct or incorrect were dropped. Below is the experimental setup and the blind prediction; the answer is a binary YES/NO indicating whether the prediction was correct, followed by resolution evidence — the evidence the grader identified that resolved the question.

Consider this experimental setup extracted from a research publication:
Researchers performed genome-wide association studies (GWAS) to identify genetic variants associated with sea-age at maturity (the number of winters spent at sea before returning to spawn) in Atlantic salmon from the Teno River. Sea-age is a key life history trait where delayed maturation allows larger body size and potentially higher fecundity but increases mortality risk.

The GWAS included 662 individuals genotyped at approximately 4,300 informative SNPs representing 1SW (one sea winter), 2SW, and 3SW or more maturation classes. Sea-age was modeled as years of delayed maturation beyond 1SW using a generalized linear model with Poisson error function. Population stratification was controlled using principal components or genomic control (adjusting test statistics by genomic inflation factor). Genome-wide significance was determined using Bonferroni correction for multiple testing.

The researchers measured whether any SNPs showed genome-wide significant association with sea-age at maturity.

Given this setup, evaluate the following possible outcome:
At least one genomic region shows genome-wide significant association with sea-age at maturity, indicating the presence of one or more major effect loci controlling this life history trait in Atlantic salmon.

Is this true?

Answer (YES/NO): NO